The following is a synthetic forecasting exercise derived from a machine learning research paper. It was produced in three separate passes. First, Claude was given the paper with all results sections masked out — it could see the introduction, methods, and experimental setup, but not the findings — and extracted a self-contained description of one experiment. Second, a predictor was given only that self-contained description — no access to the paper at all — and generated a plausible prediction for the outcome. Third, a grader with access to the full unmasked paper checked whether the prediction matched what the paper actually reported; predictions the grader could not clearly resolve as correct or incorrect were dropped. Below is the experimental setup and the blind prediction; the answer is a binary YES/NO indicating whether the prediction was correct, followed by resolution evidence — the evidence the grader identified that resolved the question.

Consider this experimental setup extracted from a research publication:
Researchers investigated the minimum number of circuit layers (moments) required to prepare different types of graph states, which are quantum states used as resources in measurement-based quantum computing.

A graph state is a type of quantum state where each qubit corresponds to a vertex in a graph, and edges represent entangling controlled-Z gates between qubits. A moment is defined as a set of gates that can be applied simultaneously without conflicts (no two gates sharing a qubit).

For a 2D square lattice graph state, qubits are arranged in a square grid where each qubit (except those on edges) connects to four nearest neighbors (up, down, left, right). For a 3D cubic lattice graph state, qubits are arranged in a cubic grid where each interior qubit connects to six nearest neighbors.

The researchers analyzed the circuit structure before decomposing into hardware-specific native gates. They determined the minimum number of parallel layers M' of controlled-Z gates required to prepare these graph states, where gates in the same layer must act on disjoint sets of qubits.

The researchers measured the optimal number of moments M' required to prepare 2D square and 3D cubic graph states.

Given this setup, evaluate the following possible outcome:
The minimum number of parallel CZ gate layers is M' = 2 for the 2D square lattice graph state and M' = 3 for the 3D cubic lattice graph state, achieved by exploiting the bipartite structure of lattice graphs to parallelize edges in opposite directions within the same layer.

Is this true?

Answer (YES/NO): NO